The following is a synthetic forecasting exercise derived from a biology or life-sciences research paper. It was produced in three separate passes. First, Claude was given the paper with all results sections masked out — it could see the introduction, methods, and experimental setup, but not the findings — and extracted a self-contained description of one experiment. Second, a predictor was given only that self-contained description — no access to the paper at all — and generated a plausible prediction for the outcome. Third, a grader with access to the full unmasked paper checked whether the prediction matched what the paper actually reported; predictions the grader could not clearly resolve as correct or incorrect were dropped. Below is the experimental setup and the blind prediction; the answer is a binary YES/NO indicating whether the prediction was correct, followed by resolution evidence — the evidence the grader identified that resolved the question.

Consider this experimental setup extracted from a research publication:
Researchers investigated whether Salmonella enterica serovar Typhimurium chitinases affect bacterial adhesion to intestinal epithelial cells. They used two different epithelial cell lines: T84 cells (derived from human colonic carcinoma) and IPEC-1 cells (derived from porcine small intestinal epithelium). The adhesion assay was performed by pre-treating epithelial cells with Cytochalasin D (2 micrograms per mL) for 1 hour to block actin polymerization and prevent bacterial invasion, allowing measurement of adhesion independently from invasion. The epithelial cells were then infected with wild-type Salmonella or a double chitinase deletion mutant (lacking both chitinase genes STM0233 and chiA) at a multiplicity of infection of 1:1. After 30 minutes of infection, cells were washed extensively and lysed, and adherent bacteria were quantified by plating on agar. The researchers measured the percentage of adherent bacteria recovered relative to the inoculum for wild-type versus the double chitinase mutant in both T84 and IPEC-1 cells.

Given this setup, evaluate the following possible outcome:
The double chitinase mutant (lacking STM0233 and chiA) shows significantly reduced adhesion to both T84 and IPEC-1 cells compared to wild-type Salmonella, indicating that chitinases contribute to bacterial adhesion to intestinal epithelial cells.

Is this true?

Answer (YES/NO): NO